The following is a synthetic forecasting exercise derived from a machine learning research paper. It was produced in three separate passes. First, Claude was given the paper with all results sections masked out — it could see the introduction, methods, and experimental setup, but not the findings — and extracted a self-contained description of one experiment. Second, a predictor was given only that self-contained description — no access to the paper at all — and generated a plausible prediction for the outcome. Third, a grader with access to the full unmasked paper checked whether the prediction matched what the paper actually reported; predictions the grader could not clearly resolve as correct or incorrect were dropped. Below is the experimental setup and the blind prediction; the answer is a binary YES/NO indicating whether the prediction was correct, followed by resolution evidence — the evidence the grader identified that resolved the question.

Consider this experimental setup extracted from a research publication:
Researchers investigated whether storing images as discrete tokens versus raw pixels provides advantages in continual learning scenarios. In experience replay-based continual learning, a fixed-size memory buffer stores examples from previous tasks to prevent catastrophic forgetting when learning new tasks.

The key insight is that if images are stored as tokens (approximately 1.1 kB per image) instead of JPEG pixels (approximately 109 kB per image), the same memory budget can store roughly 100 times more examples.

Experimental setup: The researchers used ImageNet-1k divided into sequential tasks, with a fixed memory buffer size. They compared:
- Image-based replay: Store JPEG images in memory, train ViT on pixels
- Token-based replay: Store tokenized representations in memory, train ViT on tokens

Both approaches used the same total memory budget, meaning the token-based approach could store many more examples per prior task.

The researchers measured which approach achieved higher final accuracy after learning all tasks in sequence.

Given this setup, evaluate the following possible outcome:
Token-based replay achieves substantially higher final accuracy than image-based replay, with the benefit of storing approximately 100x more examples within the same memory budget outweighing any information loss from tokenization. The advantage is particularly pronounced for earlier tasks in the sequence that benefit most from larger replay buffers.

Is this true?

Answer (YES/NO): NO